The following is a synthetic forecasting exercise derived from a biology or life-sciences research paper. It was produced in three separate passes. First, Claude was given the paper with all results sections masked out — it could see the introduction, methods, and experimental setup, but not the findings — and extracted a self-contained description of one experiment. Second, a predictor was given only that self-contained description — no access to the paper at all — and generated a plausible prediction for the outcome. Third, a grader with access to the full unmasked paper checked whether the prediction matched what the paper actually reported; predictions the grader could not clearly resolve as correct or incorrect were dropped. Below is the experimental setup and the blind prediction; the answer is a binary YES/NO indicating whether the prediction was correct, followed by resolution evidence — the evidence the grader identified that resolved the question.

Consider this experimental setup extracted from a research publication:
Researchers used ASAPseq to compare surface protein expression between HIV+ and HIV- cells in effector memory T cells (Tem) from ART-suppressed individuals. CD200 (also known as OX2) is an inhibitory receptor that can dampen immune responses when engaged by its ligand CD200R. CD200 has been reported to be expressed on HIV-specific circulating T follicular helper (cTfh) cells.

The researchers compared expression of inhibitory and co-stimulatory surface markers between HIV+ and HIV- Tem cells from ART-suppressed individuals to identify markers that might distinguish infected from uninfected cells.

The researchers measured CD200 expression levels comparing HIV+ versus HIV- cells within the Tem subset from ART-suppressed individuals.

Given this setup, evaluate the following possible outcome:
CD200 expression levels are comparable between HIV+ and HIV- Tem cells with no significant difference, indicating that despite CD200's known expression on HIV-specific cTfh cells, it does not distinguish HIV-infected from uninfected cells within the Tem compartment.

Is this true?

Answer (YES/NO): NO